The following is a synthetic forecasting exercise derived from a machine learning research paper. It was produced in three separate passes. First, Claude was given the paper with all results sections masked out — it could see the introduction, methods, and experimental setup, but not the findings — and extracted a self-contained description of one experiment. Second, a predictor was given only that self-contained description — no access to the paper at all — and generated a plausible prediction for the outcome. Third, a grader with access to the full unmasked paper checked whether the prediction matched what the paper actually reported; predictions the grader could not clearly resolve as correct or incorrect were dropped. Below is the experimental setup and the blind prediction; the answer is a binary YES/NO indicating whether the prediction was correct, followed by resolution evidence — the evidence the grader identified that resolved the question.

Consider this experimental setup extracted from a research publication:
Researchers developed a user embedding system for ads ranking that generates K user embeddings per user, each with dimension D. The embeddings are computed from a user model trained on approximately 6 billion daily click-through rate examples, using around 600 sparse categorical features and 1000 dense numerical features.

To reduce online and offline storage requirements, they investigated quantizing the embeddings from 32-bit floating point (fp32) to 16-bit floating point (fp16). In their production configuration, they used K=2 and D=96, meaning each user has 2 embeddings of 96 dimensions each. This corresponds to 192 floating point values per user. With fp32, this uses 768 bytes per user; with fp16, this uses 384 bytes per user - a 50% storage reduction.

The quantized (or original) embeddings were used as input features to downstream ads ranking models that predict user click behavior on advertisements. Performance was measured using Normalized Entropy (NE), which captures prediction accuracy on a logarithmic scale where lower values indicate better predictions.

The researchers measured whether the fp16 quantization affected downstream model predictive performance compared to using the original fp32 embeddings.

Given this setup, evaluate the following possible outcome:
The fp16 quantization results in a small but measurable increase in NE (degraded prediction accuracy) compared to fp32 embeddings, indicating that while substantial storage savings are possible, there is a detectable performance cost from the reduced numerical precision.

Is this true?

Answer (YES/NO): NO